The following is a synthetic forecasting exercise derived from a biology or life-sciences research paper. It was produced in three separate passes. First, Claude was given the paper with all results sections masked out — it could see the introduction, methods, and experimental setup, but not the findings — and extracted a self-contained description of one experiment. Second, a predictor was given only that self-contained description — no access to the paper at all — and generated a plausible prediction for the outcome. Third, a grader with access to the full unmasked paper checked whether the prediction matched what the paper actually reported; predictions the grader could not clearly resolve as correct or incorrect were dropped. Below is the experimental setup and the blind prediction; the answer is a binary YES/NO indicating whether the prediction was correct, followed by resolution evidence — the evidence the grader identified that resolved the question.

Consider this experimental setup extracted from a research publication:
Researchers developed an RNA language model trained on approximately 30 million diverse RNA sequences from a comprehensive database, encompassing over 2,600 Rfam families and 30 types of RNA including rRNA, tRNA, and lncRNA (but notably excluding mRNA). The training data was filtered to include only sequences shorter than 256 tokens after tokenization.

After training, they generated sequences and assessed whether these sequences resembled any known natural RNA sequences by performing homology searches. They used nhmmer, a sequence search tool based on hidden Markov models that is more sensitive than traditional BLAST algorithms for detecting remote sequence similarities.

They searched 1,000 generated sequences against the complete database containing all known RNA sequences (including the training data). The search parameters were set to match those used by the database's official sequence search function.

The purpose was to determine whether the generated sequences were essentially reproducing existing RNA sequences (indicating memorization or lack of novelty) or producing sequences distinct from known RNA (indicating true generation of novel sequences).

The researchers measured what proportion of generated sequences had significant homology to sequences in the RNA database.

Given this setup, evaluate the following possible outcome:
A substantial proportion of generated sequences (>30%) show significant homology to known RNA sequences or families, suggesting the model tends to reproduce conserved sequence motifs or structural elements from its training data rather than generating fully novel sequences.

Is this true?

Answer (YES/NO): YES